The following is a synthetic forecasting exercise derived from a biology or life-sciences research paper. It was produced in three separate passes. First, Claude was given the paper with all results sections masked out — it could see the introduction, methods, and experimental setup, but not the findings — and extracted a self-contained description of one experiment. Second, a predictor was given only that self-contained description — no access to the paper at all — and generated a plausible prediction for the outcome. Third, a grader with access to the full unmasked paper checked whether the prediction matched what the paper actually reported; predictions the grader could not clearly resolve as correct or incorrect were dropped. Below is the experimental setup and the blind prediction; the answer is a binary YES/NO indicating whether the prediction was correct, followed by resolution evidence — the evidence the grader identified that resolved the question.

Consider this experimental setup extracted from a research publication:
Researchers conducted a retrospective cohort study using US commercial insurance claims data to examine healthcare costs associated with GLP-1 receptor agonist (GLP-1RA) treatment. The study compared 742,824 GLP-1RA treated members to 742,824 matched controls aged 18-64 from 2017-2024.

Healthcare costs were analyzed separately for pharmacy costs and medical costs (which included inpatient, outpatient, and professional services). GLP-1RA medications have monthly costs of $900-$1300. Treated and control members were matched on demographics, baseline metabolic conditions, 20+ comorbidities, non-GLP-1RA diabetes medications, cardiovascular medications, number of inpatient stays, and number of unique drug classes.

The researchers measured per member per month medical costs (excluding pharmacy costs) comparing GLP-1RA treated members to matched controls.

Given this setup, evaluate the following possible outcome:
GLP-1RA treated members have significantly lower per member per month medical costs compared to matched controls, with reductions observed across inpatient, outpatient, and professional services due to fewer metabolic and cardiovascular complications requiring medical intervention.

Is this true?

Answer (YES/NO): NO